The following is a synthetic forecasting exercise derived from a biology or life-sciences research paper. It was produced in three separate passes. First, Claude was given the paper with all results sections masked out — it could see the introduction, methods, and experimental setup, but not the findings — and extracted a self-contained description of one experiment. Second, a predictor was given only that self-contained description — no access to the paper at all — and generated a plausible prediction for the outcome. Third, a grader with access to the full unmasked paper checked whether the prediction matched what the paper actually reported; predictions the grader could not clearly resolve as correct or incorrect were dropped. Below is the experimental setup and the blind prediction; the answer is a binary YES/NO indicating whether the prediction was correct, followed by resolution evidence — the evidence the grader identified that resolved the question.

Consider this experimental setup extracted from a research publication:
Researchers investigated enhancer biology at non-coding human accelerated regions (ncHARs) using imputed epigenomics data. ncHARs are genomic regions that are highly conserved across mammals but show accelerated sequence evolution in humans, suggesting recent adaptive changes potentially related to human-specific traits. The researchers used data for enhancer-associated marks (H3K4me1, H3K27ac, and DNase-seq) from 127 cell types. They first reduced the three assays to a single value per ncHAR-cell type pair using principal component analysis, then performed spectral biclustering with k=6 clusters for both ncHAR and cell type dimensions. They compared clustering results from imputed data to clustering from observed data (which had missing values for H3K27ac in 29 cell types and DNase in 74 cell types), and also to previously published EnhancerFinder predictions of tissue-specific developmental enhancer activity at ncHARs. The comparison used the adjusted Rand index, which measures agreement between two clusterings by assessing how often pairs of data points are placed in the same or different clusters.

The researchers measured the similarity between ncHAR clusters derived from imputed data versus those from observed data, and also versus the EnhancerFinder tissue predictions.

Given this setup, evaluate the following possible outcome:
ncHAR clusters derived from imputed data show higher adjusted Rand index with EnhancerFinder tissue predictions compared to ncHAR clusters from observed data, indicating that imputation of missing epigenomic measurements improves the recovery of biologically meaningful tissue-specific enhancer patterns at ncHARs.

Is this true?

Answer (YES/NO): NO